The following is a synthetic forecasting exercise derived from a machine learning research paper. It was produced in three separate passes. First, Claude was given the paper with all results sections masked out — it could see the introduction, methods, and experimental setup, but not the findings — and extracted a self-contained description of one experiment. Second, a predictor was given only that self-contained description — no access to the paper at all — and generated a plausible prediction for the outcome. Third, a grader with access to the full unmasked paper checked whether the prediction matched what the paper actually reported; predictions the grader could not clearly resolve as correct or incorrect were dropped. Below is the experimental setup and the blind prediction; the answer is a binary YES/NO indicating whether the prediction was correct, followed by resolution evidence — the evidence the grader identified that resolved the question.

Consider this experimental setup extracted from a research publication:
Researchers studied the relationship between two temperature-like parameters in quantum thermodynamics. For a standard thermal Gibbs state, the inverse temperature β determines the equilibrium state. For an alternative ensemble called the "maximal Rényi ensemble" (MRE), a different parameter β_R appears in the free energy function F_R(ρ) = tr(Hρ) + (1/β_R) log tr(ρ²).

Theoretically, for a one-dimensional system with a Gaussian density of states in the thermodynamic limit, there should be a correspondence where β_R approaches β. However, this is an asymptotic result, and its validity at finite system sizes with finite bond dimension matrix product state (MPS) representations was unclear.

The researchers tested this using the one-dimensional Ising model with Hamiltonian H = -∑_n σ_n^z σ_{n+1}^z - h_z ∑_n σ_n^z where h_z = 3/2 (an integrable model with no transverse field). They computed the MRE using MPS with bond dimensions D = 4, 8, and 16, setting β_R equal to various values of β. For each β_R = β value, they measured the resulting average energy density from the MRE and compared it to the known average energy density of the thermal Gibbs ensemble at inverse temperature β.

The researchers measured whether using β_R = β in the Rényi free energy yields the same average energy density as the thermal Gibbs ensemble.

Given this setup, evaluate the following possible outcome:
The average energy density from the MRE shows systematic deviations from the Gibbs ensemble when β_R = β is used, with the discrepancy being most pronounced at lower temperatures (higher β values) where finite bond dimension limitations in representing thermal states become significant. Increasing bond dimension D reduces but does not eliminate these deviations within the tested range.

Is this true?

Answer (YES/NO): NO